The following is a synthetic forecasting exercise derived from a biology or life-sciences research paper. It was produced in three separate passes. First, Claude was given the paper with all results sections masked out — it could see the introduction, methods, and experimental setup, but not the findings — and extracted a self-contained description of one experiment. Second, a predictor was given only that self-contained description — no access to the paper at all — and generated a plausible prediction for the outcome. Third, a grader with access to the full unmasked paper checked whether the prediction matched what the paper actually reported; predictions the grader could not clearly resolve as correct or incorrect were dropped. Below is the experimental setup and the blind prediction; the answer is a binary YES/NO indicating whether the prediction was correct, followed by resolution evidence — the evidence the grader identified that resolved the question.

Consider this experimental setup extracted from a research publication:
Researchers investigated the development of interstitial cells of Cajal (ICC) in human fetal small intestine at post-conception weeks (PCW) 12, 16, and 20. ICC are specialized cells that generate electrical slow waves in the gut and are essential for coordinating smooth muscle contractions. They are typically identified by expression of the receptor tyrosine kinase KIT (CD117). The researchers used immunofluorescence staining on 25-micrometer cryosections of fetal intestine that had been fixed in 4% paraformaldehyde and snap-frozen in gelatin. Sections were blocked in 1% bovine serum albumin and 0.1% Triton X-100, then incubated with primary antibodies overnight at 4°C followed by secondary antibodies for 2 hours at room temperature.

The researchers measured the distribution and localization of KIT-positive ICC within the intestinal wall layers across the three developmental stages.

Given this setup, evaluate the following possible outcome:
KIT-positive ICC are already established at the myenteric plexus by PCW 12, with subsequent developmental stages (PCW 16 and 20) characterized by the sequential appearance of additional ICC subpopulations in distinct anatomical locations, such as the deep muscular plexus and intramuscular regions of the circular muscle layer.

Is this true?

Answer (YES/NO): NO